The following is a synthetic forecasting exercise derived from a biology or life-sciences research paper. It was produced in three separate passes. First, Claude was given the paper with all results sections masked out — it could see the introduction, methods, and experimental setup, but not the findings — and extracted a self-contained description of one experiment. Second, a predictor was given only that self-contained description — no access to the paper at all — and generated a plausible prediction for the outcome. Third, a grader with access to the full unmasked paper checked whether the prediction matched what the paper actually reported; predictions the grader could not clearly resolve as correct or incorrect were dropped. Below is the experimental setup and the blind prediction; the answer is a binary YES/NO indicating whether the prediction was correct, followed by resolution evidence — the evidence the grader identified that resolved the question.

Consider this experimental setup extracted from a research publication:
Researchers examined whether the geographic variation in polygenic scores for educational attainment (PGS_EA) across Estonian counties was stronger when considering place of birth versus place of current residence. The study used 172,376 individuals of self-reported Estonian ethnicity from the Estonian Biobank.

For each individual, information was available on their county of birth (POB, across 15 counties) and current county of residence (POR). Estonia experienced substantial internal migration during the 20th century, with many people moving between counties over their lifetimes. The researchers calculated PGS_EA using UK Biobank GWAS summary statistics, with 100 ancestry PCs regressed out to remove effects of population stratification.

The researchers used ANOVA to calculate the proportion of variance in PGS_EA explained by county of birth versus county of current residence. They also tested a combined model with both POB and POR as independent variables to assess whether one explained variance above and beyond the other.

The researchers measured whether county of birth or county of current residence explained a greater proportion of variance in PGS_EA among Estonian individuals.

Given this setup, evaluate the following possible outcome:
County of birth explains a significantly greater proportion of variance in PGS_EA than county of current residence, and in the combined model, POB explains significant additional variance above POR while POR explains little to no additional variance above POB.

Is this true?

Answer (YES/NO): NO